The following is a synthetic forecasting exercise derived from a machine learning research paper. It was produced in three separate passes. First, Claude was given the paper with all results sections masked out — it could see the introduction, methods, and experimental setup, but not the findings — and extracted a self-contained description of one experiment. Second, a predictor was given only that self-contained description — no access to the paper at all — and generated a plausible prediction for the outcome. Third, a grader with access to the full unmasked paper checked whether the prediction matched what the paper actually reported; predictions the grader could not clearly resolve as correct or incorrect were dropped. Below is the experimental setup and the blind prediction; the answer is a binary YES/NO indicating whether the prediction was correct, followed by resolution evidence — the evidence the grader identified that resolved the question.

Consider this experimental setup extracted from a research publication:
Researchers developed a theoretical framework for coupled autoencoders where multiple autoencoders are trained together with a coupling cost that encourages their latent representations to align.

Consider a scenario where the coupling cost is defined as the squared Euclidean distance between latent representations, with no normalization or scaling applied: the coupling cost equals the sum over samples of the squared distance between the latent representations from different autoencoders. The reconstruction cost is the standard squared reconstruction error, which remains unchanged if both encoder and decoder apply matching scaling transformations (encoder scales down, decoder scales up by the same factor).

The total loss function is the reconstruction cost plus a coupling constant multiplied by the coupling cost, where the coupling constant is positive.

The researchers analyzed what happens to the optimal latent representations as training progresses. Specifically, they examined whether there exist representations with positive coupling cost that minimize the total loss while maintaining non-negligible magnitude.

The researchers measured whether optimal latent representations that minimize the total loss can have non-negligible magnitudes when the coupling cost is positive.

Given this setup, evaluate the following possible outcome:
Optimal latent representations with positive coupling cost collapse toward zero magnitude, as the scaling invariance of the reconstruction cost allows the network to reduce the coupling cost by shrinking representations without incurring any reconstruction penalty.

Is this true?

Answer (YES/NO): YES